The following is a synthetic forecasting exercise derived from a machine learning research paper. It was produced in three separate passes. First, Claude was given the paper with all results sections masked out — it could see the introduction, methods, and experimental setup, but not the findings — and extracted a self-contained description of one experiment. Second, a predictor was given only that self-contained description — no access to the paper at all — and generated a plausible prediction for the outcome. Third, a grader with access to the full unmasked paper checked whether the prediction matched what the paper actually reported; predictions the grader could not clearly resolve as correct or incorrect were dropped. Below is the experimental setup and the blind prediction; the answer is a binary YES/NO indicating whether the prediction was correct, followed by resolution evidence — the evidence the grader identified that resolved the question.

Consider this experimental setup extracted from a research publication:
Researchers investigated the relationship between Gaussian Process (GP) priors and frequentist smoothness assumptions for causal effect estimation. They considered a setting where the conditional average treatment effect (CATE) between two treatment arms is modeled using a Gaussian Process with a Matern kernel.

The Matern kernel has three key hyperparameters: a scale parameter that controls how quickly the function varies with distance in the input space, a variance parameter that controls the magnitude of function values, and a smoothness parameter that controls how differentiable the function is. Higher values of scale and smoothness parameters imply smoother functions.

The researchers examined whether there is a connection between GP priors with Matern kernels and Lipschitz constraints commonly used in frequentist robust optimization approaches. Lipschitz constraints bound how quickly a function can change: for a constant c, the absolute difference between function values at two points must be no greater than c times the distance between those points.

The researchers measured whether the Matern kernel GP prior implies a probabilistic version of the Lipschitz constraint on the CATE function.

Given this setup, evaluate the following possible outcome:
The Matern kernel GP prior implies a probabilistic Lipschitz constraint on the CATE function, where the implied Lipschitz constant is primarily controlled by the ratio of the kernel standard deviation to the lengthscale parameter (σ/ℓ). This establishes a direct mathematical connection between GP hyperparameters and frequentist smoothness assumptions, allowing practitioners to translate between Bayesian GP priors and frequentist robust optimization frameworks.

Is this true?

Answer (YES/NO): NO